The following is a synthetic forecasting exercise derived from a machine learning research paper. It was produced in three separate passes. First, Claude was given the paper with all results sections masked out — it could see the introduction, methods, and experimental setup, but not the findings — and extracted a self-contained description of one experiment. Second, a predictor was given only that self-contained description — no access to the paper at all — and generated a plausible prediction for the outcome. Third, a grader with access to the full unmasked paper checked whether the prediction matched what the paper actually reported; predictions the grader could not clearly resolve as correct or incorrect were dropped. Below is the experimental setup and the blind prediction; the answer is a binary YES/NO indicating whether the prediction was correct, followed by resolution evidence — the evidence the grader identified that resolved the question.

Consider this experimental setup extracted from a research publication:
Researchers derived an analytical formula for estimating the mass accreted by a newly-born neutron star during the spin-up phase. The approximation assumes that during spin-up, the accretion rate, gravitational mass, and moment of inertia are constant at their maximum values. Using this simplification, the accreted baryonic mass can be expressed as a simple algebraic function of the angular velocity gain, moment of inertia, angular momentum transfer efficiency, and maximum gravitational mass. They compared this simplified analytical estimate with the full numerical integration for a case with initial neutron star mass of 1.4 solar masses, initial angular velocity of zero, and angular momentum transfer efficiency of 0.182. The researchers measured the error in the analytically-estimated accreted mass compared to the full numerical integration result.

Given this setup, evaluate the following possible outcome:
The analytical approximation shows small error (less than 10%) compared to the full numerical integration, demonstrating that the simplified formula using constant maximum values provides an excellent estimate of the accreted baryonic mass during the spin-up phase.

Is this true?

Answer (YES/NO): YES